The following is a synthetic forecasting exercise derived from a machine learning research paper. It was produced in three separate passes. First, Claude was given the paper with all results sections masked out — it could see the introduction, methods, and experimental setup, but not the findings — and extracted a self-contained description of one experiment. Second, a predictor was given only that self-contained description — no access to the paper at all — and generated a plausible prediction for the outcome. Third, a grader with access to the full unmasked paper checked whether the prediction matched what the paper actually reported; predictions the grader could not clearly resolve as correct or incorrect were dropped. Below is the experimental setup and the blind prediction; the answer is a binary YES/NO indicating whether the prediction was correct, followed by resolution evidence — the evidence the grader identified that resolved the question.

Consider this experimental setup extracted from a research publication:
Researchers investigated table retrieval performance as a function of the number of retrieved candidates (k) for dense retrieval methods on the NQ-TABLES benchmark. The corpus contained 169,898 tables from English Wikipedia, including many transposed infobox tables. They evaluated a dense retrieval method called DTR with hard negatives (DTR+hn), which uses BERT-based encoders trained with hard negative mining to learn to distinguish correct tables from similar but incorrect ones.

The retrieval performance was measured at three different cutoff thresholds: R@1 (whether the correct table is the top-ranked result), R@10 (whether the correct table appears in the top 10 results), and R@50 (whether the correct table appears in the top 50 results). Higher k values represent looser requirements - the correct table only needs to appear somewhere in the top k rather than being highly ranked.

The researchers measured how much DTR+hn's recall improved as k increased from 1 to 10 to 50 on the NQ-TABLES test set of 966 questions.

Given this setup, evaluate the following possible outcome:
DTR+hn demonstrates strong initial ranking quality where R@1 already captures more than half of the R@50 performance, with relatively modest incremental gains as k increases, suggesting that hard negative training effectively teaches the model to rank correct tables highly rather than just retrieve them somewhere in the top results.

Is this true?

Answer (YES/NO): NO